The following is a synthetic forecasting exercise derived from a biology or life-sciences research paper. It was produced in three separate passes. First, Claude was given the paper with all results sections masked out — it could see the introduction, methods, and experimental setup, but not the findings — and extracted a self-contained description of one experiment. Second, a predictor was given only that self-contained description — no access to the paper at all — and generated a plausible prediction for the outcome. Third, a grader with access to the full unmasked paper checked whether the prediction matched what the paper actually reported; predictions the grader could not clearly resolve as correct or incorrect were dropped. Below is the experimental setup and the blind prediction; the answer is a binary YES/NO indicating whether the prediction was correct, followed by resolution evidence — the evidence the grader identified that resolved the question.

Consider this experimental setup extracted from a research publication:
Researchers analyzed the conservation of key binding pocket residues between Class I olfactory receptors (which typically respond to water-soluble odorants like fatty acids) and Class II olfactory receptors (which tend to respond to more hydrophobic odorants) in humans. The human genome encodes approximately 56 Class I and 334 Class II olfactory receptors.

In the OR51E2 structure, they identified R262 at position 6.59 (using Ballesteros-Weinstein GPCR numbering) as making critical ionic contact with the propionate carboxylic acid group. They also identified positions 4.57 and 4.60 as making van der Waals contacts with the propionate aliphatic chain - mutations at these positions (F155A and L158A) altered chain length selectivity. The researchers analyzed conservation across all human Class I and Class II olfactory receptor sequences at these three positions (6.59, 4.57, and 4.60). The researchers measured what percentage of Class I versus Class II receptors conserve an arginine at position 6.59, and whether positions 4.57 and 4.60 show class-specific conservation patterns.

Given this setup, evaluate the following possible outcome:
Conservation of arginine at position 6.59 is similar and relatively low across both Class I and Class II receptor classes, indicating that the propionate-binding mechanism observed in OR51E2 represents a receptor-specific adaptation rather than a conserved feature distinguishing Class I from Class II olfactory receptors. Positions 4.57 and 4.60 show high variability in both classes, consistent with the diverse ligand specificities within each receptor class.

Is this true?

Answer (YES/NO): NO